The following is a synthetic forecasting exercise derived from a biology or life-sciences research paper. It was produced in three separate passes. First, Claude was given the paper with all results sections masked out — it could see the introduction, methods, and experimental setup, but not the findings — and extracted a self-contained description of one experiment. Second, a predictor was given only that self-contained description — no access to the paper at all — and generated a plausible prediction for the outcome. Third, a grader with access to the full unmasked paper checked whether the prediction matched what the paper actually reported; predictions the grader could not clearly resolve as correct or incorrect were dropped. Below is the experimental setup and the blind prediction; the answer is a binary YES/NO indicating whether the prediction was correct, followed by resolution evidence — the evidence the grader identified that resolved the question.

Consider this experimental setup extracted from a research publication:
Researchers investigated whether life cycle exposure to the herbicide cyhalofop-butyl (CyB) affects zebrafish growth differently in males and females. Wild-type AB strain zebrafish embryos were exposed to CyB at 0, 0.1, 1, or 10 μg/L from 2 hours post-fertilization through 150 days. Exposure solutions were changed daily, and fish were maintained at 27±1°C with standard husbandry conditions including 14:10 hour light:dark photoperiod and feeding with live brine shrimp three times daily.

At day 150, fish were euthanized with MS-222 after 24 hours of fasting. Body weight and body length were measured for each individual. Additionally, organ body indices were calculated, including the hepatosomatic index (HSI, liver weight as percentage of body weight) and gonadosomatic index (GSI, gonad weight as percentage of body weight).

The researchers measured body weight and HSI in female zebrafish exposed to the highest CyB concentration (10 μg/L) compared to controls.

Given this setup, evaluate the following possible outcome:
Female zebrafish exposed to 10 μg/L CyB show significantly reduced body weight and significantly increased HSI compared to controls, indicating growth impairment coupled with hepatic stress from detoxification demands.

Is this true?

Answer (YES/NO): NO